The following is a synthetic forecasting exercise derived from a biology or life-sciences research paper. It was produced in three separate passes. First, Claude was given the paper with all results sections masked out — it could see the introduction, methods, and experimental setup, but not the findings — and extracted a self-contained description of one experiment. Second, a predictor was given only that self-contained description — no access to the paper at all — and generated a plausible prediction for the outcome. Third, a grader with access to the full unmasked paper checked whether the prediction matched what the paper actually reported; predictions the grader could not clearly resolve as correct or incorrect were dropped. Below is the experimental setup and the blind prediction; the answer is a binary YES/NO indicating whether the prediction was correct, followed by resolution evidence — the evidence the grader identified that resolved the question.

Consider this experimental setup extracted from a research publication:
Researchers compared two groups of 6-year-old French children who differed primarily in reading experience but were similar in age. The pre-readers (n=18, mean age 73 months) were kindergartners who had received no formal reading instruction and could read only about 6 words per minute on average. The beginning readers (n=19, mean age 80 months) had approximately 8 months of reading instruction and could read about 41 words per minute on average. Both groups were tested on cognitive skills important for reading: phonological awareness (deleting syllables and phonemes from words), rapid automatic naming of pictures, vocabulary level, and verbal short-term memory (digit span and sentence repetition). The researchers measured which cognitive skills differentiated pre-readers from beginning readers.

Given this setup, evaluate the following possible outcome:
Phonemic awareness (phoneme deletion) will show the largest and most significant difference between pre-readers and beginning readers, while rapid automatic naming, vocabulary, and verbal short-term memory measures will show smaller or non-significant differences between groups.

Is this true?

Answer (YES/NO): NO